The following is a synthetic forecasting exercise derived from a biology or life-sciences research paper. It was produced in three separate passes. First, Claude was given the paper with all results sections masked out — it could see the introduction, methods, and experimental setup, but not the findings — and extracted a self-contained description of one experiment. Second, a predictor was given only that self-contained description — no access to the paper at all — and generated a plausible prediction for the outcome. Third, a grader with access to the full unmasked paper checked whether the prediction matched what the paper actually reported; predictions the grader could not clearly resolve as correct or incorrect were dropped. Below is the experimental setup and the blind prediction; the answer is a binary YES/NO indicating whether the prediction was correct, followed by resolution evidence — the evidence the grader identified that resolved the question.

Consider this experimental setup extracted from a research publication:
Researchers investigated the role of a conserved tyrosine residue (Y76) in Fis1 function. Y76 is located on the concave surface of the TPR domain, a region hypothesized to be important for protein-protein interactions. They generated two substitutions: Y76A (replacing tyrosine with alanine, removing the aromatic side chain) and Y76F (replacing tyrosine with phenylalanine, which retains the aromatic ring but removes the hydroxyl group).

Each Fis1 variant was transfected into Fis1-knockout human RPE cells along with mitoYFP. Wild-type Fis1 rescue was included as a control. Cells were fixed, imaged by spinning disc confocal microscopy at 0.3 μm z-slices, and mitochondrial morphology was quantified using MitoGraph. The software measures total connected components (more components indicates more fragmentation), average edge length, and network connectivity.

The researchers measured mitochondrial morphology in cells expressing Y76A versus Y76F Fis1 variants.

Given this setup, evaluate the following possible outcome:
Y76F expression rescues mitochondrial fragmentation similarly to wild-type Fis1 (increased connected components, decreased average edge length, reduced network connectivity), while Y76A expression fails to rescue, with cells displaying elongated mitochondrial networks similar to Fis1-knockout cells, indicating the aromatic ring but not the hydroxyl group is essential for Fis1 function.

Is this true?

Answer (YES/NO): NO